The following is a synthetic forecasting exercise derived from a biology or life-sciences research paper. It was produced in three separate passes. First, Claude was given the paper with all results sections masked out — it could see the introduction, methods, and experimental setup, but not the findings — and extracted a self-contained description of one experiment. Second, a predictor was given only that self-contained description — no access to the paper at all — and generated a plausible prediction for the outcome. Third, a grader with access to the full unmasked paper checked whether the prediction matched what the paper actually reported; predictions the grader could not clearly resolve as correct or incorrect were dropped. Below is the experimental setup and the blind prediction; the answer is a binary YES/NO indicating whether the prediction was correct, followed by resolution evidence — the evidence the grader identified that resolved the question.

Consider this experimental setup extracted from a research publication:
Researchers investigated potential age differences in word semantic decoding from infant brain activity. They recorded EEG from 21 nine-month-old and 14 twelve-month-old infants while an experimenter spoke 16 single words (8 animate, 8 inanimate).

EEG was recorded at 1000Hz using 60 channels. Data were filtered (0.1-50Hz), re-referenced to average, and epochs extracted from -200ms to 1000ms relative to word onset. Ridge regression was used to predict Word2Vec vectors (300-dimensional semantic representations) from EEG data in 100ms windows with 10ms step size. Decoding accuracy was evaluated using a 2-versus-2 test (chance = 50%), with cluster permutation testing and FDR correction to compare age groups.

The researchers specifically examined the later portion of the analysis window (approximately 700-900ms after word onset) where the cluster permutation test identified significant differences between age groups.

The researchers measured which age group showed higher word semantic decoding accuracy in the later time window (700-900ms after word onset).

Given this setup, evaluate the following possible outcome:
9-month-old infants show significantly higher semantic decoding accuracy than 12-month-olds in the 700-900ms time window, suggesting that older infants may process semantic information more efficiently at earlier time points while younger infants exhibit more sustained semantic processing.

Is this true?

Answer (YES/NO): YES